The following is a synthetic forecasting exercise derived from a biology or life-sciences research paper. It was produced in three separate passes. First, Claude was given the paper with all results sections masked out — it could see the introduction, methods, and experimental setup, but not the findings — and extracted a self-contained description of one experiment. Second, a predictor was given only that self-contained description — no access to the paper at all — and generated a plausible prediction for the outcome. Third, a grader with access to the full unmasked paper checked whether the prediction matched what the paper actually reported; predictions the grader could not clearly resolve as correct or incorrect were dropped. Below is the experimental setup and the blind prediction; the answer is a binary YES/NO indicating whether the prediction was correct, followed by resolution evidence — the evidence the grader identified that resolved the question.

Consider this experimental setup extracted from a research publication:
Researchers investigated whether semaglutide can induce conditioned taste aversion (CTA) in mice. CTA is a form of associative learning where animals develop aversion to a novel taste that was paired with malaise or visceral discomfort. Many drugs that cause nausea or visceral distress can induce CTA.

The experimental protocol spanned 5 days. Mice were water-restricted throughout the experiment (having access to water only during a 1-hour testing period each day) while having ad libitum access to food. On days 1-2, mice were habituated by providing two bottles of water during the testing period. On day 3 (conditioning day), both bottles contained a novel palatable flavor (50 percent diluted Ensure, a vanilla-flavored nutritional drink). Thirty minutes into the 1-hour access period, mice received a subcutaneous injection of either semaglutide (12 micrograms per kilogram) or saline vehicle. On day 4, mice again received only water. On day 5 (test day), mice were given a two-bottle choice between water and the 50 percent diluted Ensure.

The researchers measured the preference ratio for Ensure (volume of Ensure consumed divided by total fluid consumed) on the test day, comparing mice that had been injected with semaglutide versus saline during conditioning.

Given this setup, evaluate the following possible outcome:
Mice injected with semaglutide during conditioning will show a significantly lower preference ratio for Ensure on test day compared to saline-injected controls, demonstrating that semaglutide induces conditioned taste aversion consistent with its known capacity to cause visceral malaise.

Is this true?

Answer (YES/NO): YES